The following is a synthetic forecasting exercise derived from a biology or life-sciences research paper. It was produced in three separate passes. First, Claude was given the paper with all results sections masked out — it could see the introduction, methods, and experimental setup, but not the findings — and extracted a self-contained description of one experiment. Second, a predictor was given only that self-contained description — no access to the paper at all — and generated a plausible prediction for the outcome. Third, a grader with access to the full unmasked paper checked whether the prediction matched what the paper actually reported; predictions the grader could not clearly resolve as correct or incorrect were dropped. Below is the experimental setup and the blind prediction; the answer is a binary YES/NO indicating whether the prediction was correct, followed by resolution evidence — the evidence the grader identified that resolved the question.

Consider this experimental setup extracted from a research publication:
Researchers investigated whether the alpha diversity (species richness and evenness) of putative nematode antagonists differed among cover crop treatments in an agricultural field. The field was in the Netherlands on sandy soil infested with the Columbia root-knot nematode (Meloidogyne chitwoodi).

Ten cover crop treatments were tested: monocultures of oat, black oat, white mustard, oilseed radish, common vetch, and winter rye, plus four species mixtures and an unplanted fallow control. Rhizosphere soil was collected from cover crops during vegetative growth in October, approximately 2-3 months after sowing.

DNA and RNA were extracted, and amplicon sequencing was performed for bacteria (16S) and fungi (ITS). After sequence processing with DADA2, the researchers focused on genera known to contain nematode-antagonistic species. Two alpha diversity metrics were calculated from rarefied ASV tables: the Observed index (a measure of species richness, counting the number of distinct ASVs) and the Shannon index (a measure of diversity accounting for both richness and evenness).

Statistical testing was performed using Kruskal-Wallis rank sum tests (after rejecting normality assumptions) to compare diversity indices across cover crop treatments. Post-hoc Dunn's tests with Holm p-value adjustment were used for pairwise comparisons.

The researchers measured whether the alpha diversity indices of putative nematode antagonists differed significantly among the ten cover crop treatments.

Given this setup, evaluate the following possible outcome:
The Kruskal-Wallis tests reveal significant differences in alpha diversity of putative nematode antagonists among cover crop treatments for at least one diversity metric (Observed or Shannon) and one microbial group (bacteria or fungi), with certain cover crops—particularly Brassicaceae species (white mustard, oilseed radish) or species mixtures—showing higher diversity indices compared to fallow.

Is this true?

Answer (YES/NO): NO